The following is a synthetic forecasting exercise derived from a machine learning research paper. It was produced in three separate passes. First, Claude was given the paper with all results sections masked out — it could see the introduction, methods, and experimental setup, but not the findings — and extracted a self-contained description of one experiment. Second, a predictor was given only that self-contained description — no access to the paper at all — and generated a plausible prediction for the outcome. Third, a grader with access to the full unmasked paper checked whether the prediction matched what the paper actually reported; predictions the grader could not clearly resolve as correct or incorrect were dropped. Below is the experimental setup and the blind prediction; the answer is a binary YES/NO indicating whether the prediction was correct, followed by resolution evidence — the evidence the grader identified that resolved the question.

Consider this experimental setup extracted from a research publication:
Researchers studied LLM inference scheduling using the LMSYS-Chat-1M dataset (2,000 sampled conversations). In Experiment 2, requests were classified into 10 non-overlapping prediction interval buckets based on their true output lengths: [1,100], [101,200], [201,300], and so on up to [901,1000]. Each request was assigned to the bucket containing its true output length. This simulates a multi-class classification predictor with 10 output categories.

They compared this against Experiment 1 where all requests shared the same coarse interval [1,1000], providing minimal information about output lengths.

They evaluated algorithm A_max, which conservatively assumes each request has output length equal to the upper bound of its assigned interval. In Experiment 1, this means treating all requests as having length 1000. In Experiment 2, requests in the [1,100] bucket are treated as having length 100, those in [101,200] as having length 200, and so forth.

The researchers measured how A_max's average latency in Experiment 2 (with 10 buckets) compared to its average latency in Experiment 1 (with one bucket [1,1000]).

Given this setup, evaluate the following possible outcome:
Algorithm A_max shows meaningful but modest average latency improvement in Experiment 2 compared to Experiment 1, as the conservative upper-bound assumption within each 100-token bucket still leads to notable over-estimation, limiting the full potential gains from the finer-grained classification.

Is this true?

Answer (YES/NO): NO